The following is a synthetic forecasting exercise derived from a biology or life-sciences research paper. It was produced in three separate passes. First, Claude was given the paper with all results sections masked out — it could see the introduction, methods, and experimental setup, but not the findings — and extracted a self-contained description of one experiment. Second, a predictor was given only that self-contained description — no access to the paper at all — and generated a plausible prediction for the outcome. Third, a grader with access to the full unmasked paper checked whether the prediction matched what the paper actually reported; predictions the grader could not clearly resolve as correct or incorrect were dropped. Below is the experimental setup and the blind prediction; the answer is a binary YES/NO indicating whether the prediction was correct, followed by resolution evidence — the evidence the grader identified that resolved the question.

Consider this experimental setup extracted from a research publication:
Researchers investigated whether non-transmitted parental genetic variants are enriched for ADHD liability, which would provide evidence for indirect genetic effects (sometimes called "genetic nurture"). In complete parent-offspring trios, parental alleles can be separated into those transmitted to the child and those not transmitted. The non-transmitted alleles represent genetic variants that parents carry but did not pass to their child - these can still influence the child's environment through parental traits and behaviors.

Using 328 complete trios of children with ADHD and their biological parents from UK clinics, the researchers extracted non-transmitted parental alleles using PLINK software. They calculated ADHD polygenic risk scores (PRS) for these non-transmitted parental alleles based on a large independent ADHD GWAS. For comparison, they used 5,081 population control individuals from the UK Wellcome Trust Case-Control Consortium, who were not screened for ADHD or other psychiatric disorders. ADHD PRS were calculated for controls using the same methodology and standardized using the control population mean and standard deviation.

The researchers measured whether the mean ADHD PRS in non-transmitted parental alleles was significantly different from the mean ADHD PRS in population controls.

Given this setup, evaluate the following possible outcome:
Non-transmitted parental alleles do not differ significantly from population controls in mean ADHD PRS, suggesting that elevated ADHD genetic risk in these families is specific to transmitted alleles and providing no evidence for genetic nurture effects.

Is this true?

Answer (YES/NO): YES